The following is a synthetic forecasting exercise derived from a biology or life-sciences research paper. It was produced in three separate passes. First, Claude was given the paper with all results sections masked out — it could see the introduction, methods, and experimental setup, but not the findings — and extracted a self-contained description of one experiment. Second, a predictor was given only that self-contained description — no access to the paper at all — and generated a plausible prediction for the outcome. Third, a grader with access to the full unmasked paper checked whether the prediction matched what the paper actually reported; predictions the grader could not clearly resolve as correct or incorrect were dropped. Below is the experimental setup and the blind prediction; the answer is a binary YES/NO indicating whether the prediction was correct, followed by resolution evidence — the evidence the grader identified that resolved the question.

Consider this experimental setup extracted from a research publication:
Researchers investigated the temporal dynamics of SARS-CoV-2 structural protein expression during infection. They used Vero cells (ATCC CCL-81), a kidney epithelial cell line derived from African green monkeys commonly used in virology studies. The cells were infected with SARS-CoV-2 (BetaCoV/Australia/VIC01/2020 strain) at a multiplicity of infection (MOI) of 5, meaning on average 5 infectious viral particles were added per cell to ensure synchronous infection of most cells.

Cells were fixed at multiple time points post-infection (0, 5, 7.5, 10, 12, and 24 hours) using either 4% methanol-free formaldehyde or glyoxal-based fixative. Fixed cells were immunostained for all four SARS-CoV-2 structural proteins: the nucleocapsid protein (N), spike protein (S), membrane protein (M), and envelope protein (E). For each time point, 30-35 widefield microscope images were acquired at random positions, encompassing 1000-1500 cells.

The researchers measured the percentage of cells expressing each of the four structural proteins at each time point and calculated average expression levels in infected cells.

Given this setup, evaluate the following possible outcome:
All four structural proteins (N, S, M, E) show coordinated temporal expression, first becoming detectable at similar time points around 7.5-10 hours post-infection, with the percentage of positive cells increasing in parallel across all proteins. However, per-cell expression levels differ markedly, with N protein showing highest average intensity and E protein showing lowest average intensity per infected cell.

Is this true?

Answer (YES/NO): NO